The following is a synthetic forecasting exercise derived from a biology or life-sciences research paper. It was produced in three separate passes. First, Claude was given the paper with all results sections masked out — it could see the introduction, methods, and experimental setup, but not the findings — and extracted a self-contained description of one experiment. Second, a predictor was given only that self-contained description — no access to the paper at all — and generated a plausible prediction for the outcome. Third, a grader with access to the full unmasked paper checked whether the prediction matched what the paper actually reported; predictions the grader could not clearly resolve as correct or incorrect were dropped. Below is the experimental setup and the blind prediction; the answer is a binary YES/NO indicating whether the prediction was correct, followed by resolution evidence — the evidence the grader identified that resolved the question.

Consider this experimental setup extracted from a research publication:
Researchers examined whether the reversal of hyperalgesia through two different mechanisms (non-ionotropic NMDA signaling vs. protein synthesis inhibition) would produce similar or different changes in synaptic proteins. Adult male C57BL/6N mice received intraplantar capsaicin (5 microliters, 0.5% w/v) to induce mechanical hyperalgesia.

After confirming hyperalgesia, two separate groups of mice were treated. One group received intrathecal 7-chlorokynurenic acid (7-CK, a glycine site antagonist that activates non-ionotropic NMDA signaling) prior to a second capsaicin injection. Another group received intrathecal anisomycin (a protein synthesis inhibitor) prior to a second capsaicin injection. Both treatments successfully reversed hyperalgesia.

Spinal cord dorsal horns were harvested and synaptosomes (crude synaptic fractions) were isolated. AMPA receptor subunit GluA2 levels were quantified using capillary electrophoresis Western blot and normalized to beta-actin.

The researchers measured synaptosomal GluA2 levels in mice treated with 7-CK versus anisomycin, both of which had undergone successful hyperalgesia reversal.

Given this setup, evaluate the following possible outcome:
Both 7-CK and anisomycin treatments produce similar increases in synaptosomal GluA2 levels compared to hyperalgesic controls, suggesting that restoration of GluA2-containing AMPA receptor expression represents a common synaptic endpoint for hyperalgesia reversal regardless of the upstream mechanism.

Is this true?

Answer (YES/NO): NO